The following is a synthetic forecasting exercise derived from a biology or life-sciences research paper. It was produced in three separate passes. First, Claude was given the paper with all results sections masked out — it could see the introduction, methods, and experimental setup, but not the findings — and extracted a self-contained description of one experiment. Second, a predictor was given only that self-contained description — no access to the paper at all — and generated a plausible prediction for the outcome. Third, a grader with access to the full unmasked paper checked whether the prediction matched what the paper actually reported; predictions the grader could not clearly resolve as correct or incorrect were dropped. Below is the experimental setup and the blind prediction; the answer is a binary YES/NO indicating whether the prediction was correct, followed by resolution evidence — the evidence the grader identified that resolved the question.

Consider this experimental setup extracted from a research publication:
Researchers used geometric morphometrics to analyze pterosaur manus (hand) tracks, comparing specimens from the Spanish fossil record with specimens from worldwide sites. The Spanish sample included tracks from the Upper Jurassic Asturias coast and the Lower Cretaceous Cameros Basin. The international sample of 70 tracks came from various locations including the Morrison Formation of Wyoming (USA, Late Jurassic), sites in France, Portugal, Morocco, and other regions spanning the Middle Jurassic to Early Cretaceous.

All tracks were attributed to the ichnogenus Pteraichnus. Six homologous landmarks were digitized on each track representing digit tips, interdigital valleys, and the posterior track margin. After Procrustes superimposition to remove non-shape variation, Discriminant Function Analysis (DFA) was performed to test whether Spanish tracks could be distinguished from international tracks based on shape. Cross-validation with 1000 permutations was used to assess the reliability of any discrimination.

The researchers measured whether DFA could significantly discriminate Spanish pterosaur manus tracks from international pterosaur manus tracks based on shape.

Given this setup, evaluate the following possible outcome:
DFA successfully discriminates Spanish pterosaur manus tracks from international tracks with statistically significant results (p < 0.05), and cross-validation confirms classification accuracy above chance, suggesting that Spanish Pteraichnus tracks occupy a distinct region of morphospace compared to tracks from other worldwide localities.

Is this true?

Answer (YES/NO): NO